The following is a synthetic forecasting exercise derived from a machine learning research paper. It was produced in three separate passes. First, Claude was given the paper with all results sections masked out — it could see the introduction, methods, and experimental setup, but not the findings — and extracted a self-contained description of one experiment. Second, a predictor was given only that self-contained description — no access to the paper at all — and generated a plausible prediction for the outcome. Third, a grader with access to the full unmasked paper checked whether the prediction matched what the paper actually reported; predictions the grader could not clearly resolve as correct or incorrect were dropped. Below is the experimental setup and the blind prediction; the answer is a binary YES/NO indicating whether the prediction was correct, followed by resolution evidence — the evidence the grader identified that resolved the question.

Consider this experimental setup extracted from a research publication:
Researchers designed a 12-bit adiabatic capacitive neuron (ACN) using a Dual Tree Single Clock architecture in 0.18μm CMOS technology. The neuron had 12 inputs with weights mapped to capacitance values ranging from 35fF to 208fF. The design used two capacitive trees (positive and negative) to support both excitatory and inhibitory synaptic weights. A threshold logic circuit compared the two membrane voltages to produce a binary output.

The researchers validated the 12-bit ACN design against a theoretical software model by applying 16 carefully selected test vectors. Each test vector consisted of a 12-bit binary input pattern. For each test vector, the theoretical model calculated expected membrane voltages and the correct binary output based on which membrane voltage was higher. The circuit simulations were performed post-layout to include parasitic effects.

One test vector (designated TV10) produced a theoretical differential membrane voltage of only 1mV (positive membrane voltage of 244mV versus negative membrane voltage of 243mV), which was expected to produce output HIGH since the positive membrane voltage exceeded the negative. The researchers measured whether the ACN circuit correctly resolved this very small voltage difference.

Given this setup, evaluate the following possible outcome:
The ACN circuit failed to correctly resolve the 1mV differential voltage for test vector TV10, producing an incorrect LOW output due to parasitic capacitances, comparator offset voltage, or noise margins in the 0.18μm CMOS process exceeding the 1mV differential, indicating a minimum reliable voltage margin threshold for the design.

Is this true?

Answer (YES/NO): YES